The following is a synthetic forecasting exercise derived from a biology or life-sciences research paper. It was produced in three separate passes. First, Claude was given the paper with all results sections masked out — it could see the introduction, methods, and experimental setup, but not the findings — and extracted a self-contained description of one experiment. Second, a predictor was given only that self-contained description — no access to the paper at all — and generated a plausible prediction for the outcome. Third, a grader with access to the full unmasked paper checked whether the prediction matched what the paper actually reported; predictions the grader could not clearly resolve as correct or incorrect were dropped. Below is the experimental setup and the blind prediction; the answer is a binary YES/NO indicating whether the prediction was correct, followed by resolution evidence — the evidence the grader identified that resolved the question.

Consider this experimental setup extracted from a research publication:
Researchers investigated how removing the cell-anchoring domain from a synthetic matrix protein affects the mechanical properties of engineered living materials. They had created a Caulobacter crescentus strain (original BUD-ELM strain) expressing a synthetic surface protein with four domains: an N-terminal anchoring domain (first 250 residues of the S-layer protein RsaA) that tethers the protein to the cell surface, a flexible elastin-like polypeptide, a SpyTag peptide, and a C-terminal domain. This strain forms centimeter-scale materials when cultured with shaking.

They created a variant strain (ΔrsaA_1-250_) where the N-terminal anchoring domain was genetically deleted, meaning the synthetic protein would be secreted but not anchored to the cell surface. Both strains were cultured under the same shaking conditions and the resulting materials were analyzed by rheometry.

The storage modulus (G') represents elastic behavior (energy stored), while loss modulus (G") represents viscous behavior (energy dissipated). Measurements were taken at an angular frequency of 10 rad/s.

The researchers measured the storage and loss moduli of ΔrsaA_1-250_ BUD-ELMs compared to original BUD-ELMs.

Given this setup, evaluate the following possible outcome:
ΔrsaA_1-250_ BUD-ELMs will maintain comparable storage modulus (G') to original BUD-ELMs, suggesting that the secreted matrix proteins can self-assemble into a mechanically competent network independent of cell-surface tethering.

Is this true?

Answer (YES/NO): NO